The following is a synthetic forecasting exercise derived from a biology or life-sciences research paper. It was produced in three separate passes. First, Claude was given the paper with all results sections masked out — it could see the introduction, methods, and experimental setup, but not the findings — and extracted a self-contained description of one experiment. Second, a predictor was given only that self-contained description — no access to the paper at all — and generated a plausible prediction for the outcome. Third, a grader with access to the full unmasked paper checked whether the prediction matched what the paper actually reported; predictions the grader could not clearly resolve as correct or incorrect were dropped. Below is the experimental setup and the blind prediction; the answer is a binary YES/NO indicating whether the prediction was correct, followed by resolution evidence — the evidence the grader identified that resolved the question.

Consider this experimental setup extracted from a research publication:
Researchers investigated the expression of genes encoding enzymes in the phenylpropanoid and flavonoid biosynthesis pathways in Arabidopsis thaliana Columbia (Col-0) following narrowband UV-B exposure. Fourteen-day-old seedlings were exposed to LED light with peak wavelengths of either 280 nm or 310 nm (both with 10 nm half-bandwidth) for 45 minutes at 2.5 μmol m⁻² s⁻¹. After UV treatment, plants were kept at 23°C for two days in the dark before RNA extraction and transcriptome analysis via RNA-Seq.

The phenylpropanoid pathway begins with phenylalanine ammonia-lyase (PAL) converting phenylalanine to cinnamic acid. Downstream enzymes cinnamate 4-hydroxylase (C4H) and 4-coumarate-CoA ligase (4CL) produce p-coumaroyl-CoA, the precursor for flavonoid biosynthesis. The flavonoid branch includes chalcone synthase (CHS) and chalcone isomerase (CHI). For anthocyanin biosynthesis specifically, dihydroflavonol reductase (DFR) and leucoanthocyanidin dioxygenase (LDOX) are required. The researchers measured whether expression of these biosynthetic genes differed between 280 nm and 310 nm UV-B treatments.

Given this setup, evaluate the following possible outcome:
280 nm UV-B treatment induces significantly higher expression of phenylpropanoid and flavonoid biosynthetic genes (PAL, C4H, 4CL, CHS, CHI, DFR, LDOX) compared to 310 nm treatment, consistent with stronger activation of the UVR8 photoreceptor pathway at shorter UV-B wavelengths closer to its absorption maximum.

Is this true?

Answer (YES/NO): NO